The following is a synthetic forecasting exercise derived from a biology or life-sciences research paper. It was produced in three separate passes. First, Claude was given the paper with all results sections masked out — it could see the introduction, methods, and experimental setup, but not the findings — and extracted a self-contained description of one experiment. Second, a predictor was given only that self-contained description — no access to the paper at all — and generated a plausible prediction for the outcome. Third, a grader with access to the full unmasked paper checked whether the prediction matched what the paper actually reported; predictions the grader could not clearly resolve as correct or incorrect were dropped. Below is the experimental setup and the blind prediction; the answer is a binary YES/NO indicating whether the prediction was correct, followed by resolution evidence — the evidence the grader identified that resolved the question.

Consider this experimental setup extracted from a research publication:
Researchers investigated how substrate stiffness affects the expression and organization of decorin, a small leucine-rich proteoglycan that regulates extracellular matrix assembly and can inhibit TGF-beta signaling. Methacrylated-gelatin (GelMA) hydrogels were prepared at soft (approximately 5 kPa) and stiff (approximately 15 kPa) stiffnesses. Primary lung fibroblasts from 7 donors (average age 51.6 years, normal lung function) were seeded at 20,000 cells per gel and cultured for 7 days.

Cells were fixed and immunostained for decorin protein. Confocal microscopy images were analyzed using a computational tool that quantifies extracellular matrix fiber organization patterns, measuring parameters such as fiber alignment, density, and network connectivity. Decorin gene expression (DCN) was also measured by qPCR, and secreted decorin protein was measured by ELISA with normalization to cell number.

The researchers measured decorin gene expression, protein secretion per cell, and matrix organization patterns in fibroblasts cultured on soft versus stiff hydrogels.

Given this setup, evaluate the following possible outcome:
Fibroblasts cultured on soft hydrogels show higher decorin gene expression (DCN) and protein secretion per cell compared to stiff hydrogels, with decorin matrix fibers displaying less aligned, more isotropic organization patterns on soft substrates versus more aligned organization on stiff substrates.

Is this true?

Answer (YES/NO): NO